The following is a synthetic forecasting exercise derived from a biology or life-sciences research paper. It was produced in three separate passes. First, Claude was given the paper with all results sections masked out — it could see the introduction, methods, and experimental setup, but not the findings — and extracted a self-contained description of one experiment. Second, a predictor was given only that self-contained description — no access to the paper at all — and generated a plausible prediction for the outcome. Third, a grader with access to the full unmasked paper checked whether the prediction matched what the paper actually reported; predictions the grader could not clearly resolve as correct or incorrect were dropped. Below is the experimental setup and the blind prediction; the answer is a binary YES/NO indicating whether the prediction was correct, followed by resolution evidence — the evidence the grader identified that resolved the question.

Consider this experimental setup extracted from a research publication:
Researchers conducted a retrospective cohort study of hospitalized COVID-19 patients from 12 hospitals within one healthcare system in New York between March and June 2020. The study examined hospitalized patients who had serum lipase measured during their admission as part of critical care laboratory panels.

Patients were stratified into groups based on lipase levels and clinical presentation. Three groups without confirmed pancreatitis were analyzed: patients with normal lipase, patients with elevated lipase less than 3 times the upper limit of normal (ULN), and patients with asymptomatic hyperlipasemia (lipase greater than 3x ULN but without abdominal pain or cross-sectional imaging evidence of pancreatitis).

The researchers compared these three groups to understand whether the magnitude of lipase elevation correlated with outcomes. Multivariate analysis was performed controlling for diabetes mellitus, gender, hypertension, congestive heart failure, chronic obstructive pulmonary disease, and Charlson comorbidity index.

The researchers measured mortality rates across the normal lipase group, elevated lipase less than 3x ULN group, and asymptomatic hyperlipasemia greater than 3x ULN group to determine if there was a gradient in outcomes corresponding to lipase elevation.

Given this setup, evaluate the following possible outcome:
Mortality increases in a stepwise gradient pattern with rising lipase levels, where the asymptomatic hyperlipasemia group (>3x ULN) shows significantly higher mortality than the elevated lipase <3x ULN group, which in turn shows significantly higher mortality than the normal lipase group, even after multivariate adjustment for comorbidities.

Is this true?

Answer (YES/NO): NO